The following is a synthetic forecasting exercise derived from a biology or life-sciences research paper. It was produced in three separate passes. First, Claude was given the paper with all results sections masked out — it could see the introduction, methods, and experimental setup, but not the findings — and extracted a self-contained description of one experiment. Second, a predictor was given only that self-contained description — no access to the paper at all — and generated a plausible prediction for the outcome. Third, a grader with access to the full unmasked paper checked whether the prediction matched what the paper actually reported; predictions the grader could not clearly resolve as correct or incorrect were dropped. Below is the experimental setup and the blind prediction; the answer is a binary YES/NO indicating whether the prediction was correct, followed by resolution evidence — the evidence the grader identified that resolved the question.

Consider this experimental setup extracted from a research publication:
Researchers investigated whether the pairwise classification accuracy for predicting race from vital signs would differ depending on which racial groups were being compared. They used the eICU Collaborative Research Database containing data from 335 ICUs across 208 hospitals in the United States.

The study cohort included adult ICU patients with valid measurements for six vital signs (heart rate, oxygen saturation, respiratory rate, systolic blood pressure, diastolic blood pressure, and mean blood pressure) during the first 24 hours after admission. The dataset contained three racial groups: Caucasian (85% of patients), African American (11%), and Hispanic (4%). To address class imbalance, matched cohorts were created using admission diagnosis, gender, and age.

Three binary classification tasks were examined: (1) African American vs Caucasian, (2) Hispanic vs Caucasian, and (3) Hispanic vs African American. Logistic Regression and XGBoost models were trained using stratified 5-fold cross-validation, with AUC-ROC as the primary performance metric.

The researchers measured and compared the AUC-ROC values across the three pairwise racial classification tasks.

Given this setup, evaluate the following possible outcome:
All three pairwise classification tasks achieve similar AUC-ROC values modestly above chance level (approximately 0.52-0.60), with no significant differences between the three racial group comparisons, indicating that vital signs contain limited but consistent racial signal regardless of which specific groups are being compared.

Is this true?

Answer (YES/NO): NO